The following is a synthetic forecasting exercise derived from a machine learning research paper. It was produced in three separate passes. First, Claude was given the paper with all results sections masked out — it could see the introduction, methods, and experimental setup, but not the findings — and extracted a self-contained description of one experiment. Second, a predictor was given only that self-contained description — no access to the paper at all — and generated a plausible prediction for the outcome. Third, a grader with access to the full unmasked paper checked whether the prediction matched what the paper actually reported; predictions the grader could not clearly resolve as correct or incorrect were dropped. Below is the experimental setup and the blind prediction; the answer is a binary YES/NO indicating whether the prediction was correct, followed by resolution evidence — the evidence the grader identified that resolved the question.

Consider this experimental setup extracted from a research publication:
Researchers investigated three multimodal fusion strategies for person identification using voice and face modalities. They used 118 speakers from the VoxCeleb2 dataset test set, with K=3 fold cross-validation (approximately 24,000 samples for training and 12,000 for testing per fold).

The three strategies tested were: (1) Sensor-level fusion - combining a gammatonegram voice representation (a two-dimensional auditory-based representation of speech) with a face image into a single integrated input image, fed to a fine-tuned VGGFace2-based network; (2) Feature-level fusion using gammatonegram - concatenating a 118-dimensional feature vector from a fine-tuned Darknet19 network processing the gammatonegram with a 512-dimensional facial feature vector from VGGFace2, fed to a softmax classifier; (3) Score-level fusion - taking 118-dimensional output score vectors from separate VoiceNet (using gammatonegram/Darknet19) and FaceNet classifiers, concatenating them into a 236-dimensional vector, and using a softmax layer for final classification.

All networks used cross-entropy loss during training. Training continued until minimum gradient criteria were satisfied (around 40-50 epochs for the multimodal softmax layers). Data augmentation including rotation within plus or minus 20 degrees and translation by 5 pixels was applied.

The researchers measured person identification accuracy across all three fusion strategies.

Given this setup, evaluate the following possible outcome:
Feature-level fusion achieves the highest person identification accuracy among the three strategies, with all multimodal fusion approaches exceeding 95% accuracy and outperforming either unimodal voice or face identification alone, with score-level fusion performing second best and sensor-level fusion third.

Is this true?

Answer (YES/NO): NO